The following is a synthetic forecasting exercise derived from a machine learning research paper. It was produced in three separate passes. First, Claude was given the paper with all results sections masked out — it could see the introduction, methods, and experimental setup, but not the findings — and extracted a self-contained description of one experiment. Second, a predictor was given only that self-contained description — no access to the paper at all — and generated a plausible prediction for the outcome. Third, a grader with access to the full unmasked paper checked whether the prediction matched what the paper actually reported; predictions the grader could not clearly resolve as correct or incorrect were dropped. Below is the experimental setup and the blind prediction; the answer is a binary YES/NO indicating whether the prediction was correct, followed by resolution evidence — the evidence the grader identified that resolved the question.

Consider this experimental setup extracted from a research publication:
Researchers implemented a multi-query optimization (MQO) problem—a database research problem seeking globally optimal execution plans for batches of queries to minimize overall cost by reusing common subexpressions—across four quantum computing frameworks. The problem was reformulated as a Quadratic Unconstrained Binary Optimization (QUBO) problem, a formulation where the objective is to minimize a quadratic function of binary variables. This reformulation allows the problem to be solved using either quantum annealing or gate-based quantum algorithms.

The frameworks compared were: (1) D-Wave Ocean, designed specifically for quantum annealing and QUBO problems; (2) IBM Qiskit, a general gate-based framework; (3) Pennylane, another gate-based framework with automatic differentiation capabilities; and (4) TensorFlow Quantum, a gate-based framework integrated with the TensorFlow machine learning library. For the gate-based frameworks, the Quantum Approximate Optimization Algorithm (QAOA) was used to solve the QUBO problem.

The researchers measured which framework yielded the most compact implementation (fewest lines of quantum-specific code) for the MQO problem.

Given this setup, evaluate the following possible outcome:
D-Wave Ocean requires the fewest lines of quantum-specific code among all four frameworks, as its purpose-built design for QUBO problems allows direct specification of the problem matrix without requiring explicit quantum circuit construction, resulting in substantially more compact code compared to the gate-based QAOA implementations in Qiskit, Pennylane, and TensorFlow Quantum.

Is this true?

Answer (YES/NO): YES